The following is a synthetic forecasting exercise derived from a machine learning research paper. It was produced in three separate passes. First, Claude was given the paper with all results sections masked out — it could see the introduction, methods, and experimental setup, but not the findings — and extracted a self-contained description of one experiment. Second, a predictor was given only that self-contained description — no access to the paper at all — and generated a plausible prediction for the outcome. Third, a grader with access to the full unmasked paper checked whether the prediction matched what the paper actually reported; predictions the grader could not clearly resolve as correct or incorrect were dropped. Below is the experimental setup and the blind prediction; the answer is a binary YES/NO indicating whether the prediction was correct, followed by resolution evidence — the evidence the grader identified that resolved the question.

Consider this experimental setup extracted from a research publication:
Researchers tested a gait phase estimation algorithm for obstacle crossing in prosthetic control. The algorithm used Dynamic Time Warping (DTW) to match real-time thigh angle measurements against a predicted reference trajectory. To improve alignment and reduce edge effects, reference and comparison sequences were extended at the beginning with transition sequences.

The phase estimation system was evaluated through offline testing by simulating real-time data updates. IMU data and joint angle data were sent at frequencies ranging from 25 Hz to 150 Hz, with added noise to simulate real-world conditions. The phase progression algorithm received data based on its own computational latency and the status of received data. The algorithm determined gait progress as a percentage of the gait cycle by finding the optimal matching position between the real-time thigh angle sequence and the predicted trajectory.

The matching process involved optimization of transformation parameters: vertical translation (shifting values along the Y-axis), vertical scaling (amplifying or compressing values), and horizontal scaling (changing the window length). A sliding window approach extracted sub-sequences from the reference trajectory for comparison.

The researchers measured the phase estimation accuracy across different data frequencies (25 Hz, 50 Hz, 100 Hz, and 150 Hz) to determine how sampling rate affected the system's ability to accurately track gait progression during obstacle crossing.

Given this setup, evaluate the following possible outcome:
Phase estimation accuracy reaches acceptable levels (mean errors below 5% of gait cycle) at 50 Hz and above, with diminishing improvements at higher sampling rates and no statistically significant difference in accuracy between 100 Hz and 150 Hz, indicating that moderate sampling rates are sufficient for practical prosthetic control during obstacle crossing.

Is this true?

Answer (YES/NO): NO